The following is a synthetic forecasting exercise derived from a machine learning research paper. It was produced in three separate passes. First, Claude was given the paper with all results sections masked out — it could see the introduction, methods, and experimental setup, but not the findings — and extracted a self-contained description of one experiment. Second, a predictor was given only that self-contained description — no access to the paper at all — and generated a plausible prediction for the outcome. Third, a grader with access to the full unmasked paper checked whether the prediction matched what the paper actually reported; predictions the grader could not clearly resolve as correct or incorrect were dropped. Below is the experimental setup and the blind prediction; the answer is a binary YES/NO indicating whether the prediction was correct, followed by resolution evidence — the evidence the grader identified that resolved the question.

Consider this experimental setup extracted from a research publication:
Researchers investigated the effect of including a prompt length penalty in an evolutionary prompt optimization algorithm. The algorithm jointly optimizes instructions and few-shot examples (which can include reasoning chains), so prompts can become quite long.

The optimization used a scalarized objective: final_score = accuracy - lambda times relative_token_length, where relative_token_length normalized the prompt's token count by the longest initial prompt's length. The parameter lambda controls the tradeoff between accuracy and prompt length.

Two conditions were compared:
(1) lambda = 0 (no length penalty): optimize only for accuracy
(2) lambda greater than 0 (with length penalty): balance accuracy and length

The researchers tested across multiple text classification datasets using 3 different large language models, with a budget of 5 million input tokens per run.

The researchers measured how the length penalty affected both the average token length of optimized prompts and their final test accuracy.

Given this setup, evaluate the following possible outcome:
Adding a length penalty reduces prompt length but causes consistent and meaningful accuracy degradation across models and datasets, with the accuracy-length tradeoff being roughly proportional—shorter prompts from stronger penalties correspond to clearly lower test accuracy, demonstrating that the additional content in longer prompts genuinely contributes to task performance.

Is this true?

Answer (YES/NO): NO